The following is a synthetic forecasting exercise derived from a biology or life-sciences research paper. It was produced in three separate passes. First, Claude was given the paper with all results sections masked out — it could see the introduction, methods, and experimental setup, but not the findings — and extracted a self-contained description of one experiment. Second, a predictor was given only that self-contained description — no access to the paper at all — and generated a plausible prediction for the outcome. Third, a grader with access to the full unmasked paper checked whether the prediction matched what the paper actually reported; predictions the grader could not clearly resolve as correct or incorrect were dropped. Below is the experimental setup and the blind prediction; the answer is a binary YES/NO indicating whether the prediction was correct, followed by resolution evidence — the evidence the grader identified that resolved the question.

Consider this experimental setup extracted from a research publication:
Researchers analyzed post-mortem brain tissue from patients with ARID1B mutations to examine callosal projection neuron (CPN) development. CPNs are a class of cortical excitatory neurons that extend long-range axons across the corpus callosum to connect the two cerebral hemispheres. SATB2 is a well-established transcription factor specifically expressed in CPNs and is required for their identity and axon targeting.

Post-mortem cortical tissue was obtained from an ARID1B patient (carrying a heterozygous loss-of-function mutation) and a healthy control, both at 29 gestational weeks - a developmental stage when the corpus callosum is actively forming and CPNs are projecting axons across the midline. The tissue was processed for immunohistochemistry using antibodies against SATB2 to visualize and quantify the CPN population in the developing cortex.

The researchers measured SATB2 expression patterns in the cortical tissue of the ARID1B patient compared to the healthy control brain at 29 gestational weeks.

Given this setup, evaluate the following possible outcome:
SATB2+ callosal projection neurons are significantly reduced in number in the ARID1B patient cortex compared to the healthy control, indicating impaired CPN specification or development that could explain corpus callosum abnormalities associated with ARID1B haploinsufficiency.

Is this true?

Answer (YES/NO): NO